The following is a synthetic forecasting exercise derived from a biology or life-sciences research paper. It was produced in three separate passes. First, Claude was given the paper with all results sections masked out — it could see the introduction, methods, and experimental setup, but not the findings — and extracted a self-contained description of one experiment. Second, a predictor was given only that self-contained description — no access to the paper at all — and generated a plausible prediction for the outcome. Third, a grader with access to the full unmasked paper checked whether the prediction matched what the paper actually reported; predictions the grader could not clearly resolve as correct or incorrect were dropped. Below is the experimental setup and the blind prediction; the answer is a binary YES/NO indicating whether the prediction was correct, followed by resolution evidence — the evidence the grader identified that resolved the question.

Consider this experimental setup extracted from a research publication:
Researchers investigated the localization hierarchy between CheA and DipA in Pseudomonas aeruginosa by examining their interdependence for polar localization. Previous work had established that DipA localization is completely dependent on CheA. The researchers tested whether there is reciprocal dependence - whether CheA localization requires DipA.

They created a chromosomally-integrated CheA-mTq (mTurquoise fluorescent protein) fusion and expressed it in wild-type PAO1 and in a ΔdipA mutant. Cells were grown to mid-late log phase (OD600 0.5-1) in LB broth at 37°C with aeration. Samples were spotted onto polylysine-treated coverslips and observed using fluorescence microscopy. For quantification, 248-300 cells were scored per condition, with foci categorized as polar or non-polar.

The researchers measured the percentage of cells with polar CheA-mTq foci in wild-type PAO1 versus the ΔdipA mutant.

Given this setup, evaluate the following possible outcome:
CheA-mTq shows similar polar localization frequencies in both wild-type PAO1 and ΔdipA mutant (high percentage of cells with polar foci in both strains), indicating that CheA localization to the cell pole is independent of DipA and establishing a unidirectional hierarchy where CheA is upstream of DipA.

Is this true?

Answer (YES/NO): YES